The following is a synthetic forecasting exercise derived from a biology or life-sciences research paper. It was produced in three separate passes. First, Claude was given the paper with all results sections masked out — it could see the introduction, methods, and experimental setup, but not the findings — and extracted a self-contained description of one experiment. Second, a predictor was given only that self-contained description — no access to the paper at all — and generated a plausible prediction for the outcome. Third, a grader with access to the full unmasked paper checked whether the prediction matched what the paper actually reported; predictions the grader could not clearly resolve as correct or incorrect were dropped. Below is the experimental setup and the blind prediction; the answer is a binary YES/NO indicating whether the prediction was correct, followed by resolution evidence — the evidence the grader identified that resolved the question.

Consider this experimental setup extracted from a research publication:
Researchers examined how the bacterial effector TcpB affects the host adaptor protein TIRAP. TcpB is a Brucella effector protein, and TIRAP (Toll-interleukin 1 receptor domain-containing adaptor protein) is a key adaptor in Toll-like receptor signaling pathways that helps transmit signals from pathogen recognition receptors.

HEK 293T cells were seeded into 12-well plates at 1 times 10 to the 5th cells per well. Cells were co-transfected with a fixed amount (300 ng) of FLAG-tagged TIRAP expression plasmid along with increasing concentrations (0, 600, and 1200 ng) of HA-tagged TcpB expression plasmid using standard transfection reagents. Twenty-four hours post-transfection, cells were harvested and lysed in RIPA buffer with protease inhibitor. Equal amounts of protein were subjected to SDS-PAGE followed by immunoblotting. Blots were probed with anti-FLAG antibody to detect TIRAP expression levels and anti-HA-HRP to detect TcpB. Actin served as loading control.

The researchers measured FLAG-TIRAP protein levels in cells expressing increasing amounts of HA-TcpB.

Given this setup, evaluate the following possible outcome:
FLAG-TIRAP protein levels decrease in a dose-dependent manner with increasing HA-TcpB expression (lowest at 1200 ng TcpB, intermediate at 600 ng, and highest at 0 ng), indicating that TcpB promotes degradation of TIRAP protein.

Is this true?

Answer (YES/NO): YES